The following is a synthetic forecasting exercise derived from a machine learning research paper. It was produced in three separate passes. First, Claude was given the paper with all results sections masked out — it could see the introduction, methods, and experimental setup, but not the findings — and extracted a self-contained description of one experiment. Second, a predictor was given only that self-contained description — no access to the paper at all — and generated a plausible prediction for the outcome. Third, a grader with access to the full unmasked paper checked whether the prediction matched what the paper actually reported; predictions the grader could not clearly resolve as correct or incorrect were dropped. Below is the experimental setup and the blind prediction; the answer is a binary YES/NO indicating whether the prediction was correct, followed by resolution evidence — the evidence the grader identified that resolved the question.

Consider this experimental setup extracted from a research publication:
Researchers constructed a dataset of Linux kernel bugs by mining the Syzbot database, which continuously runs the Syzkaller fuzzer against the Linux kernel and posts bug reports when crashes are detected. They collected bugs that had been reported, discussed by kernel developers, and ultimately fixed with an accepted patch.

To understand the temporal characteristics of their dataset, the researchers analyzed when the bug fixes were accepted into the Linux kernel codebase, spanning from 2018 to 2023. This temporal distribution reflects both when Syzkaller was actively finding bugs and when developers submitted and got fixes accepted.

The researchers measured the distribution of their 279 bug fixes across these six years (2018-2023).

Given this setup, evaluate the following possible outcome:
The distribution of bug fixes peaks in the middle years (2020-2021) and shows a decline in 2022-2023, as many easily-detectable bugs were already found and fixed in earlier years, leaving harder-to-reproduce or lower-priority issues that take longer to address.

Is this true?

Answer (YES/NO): NO